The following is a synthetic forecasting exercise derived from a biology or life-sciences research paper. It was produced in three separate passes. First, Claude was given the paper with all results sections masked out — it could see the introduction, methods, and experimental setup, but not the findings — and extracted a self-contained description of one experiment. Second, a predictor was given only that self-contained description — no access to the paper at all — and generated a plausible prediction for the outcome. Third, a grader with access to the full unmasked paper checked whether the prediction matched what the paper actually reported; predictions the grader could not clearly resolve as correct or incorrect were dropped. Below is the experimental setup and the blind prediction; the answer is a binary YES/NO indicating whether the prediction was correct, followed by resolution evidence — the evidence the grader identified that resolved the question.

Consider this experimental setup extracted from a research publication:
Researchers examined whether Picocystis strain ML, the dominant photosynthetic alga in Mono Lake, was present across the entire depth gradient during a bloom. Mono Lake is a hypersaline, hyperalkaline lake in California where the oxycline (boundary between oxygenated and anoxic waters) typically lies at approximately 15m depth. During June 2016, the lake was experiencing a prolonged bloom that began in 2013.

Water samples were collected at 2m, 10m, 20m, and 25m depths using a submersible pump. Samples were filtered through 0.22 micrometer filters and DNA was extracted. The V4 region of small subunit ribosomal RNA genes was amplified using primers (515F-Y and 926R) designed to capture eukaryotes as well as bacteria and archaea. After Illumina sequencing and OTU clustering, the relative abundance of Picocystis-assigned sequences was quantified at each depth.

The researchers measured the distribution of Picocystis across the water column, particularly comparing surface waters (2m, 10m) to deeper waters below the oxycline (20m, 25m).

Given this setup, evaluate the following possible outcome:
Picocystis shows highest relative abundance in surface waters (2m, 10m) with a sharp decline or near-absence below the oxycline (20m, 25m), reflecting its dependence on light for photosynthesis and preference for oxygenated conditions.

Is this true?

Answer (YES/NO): NO